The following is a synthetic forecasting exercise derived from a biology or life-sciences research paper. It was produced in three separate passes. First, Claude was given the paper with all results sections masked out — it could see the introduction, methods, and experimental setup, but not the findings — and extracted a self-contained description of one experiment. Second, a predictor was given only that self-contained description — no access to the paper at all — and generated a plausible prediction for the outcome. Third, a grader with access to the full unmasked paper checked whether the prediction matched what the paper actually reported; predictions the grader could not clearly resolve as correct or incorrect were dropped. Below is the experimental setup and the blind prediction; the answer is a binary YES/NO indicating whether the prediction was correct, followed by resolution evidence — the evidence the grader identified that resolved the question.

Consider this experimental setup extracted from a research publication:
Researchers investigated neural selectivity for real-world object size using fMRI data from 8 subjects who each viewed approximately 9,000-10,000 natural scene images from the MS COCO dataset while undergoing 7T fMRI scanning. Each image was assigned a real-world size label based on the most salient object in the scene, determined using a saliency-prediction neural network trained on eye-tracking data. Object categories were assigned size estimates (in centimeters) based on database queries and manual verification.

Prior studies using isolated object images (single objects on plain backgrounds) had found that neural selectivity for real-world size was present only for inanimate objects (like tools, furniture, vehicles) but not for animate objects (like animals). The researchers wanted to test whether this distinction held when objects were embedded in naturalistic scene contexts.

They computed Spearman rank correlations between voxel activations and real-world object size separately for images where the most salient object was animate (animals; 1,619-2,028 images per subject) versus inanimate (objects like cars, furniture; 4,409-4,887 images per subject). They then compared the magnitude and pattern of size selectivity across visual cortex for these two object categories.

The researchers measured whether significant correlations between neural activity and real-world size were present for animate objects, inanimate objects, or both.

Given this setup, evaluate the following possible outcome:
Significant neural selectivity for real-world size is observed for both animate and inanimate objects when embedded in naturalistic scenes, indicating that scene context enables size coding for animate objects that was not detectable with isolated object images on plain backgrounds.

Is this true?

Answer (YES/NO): YES